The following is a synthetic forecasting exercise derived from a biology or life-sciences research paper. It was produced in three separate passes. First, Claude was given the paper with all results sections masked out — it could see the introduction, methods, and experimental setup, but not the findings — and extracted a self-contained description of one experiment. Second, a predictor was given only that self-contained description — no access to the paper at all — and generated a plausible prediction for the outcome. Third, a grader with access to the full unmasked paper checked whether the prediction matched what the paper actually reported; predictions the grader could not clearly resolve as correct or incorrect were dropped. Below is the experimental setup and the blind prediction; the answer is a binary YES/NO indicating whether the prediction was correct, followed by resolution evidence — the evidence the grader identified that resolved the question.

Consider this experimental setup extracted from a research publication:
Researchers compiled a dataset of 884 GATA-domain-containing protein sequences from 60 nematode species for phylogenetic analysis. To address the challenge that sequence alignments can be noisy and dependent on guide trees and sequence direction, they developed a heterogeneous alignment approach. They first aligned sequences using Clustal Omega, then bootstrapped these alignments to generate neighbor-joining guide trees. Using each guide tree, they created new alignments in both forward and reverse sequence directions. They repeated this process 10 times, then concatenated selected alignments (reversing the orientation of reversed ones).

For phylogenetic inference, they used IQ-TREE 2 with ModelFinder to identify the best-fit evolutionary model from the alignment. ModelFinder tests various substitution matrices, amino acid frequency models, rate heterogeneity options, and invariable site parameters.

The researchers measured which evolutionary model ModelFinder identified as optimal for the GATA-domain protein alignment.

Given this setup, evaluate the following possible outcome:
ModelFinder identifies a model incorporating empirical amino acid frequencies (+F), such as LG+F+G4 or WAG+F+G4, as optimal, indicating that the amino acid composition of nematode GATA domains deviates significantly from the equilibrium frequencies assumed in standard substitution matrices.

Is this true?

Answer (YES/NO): YES